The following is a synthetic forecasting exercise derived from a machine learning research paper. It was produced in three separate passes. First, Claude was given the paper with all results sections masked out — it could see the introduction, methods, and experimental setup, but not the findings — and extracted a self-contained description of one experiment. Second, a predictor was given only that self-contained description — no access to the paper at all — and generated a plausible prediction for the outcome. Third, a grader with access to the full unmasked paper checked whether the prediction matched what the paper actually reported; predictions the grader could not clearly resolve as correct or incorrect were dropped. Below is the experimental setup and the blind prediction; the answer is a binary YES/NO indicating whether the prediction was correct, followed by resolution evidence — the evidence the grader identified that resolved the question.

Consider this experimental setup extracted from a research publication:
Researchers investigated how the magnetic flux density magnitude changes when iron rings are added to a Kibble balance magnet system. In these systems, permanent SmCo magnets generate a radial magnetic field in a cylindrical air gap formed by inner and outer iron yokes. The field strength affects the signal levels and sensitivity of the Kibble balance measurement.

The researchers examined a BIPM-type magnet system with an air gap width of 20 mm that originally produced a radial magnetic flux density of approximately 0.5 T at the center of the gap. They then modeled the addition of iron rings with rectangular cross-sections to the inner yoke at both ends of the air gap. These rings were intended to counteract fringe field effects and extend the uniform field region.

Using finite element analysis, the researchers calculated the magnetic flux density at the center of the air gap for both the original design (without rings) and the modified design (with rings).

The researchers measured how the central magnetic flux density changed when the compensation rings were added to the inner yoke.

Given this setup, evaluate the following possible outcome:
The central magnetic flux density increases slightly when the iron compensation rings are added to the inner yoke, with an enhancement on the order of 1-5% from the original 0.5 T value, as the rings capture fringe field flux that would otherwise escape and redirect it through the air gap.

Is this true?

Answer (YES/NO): NO